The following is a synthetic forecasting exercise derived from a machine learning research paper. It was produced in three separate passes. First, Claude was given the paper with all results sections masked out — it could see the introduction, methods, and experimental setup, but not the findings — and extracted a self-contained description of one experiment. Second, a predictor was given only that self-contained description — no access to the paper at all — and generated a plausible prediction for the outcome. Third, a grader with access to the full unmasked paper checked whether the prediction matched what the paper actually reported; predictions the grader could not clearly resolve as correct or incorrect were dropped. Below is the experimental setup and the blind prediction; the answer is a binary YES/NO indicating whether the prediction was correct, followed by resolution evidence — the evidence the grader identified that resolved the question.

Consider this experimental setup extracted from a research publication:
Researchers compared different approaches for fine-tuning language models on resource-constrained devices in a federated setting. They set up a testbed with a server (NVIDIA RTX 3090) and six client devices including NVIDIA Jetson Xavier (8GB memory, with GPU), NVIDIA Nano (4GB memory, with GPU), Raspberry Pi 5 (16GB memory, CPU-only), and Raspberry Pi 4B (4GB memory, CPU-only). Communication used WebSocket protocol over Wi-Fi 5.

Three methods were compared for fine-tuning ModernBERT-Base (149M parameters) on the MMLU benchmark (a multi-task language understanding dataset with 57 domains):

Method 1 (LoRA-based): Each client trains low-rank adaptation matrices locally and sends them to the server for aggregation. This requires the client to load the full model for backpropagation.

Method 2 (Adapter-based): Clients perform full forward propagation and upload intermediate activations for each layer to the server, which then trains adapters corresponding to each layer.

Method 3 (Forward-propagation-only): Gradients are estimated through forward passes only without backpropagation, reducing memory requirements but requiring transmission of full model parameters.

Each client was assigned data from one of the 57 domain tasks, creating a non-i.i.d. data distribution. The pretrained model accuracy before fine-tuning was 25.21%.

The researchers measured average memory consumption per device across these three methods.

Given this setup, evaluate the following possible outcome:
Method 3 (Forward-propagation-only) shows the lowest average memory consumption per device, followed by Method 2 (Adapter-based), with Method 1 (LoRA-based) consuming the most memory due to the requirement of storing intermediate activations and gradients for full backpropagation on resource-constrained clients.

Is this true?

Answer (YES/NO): NO